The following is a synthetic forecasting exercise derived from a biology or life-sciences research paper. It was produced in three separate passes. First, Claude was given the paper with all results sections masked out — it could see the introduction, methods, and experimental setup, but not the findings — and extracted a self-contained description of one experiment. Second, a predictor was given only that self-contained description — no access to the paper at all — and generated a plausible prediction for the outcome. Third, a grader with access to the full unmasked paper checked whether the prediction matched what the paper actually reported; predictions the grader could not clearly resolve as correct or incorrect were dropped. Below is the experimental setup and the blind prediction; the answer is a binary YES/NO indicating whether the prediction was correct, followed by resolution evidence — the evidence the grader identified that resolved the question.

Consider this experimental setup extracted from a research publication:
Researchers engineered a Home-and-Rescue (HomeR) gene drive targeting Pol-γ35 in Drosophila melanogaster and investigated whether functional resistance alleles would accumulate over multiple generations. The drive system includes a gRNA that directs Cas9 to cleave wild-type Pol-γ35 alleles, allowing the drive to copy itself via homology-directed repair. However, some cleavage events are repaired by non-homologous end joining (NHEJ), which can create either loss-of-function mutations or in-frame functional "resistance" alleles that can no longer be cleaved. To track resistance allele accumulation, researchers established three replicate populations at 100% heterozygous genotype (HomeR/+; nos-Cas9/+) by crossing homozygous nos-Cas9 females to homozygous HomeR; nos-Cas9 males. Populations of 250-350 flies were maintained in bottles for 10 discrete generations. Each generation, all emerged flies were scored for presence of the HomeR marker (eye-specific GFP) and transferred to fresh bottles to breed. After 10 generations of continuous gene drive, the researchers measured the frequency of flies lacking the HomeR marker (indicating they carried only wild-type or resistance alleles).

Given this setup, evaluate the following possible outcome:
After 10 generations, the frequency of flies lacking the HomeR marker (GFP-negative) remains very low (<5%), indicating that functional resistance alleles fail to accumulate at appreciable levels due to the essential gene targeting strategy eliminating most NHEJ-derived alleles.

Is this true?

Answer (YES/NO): YES